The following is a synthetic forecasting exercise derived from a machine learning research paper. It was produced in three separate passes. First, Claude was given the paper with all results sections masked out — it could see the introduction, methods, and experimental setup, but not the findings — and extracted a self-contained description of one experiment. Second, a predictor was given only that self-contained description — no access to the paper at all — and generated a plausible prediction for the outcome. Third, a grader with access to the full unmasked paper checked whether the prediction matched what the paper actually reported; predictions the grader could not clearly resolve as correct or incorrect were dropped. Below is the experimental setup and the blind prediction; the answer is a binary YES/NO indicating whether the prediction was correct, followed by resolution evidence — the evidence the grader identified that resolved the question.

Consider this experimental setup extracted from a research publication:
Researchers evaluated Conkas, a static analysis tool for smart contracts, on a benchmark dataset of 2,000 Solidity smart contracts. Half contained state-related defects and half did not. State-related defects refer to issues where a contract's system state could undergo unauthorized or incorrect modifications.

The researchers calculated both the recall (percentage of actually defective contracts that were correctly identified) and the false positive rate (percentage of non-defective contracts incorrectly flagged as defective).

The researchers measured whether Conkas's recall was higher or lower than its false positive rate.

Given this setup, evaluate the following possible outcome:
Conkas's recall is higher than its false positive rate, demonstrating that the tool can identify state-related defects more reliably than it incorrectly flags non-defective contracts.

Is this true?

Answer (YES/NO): YES